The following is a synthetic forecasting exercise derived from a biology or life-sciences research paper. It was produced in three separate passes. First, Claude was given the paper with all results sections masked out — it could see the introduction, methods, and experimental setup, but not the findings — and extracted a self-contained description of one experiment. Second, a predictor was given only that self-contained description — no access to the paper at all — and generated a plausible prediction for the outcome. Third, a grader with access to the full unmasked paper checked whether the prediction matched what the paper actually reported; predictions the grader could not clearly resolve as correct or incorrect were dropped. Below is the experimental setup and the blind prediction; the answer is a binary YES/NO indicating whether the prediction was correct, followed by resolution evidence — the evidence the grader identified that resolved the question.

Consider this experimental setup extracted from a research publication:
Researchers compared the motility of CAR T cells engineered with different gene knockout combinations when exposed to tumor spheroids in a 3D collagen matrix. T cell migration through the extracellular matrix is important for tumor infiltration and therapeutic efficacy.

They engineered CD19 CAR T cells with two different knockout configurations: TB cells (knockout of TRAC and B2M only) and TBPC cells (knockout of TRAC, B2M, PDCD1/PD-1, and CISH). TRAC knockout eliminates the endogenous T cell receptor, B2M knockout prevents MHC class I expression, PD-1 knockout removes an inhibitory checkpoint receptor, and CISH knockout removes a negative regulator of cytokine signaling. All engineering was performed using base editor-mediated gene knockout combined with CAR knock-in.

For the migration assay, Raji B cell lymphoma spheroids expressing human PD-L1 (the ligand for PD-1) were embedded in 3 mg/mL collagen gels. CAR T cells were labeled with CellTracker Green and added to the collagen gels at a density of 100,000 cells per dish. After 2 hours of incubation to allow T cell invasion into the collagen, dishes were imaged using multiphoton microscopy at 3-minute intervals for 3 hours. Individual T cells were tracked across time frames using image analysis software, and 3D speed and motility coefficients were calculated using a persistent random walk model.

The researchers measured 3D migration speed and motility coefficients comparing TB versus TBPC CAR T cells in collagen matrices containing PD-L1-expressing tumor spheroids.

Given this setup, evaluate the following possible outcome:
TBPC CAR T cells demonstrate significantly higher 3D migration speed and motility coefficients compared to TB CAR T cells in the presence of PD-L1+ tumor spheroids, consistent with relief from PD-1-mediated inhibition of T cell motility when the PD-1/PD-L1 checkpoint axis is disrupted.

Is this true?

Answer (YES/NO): YES